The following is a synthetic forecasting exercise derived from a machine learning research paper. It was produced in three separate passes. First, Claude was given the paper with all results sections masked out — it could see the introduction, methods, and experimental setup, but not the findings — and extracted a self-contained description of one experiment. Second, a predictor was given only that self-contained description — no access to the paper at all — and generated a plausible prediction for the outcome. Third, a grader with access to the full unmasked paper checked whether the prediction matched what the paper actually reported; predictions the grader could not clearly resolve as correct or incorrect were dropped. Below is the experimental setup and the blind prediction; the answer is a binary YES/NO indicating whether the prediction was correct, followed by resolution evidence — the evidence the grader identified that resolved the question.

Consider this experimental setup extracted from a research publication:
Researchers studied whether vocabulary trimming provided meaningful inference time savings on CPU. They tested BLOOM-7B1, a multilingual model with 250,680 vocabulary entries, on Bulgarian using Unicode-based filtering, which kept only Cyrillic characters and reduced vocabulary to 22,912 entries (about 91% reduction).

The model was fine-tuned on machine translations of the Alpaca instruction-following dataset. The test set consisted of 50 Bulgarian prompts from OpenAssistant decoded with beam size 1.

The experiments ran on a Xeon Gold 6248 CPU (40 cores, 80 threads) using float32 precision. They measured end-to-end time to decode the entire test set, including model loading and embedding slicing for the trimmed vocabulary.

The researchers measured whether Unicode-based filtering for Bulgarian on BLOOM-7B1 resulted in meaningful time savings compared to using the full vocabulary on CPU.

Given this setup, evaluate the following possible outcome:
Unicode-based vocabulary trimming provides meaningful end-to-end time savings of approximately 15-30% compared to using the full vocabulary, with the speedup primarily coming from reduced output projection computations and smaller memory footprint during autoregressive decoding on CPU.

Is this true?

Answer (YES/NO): YES